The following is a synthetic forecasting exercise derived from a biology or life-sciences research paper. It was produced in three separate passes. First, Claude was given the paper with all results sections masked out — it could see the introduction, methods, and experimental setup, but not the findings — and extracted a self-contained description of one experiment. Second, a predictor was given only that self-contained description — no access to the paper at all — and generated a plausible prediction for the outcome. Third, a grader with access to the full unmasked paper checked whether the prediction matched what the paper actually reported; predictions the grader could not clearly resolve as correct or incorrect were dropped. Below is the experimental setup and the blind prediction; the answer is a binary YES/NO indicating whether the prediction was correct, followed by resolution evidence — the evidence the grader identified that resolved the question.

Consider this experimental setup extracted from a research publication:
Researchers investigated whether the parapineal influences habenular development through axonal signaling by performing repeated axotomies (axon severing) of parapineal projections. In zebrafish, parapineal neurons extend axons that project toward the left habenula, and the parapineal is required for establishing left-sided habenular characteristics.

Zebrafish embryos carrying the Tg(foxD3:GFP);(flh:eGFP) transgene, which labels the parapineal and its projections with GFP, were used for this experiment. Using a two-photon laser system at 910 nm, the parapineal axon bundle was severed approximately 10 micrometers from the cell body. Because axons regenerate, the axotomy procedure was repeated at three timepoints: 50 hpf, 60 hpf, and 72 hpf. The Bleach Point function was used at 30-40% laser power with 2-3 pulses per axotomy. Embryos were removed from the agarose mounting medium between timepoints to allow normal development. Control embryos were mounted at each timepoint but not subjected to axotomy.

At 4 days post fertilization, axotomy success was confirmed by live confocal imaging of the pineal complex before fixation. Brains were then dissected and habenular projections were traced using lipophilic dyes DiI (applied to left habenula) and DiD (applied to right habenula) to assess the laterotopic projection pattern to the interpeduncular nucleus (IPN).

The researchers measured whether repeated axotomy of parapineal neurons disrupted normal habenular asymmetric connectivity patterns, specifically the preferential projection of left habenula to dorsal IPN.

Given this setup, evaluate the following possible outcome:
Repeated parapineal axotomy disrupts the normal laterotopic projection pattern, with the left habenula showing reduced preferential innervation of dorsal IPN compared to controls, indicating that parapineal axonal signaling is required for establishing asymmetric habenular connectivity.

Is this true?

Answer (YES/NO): NO